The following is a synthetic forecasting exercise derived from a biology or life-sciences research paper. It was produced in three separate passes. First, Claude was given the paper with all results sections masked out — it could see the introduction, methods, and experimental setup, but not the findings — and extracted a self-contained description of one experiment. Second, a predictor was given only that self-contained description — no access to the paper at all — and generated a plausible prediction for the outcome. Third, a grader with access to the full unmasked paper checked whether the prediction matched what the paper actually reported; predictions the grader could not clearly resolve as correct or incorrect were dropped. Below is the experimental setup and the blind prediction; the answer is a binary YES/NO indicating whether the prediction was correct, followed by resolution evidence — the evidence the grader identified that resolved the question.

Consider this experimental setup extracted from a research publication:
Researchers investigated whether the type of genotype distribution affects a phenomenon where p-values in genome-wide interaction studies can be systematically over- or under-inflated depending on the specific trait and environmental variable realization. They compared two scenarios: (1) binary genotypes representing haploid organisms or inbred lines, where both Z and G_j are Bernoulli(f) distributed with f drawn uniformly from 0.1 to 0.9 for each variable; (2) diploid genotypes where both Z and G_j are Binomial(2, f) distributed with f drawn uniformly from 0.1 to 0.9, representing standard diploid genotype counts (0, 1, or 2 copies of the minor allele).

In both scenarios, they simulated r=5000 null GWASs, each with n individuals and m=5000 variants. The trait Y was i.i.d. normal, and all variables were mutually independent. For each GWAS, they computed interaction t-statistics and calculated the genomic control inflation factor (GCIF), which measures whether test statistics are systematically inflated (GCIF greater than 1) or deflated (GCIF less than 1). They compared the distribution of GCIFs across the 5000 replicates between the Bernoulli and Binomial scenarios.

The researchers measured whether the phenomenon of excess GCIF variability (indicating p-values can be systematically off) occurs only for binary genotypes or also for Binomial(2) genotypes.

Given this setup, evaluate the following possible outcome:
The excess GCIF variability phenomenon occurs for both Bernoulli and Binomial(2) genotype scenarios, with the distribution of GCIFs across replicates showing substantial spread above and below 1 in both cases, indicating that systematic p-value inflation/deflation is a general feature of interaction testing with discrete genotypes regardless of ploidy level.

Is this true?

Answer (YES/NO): YES